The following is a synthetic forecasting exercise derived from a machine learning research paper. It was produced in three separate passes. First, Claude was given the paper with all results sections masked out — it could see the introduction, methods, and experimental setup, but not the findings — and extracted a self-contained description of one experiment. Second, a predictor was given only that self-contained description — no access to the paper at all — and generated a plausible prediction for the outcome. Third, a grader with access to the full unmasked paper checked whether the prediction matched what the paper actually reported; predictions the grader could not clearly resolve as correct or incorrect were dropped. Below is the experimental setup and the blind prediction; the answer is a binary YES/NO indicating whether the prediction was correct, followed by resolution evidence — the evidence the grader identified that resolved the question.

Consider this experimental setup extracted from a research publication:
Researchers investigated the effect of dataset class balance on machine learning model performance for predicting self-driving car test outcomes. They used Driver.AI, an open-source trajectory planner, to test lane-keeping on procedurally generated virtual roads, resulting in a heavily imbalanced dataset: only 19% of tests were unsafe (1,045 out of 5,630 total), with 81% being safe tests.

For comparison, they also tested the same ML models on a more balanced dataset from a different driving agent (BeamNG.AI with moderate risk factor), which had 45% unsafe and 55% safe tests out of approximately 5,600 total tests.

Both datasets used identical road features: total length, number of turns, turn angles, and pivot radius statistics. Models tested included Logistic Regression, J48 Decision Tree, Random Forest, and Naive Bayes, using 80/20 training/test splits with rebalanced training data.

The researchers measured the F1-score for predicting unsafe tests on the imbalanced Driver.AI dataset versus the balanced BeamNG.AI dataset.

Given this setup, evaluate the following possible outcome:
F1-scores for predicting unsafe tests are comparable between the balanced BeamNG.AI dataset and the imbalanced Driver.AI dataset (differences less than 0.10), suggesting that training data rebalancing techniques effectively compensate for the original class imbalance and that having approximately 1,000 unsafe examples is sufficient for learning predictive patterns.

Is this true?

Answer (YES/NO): NO